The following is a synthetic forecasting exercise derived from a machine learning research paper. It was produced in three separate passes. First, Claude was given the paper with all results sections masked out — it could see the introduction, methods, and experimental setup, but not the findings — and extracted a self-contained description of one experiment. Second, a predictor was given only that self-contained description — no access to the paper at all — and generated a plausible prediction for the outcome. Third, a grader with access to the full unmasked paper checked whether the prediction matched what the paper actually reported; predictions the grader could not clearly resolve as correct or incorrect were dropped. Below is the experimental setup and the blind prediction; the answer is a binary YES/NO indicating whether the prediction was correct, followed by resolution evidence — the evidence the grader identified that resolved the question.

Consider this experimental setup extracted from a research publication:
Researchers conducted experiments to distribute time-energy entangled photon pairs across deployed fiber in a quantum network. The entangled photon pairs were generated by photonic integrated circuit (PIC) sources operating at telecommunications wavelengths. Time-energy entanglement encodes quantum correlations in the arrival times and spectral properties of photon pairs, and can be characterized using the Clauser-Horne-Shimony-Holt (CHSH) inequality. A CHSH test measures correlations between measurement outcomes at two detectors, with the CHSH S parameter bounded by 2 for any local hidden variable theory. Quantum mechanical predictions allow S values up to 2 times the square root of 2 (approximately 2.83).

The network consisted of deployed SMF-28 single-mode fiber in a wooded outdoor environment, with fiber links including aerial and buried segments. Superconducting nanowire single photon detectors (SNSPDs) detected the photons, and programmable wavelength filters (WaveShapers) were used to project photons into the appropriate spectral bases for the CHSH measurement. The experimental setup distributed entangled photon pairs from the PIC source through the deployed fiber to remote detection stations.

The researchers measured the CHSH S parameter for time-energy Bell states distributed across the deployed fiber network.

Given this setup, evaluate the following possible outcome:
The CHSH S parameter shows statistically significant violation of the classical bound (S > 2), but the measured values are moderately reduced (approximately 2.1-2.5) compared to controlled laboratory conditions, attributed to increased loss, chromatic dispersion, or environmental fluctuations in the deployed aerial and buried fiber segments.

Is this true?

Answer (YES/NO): NO